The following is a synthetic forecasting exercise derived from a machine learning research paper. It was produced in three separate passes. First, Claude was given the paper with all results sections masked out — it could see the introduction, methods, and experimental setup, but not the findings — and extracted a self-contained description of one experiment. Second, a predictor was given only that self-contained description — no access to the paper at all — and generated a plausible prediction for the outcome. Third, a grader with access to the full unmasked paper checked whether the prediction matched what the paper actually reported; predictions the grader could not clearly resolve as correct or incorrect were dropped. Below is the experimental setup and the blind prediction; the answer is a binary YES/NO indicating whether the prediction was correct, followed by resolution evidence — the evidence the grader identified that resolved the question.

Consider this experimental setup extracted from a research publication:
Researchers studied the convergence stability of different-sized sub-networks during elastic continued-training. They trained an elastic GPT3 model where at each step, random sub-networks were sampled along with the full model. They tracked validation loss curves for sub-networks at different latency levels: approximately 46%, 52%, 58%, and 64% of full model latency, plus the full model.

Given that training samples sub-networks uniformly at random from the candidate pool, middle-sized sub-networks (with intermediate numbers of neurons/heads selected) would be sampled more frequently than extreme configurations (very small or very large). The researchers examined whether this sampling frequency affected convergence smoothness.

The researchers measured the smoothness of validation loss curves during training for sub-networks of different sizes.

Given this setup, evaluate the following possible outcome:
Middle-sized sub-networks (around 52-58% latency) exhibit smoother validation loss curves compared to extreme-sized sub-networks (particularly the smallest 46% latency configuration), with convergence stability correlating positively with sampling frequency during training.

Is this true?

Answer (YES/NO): YES